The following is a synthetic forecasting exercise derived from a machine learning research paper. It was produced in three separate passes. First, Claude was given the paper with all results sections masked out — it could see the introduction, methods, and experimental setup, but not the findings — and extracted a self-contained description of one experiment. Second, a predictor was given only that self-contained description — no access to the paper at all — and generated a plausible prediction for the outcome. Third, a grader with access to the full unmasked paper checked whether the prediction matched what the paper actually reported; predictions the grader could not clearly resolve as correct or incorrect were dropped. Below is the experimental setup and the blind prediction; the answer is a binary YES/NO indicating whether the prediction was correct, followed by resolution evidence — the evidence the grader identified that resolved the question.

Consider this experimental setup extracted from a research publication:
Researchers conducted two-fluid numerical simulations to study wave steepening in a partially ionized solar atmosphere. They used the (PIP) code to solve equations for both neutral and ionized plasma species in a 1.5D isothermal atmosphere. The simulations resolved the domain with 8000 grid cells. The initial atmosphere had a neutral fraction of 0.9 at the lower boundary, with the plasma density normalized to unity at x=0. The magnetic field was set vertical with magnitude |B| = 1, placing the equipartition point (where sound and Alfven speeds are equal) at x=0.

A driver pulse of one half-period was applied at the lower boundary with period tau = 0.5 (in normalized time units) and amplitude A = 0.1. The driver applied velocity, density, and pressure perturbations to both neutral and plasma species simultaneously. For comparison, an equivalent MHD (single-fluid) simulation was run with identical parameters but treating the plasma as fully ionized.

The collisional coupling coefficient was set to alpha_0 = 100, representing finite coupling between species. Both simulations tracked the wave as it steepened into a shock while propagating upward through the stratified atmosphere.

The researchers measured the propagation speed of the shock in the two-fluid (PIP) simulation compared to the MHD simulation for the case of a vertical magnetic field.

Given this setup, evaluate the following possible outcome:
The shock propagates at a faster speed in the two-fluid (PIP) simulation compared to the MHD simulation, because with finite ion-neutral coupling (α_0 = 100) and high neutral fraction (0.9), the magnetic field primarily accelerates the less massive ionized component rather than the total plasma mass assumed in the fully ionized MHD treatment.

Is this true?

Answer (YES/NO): NO